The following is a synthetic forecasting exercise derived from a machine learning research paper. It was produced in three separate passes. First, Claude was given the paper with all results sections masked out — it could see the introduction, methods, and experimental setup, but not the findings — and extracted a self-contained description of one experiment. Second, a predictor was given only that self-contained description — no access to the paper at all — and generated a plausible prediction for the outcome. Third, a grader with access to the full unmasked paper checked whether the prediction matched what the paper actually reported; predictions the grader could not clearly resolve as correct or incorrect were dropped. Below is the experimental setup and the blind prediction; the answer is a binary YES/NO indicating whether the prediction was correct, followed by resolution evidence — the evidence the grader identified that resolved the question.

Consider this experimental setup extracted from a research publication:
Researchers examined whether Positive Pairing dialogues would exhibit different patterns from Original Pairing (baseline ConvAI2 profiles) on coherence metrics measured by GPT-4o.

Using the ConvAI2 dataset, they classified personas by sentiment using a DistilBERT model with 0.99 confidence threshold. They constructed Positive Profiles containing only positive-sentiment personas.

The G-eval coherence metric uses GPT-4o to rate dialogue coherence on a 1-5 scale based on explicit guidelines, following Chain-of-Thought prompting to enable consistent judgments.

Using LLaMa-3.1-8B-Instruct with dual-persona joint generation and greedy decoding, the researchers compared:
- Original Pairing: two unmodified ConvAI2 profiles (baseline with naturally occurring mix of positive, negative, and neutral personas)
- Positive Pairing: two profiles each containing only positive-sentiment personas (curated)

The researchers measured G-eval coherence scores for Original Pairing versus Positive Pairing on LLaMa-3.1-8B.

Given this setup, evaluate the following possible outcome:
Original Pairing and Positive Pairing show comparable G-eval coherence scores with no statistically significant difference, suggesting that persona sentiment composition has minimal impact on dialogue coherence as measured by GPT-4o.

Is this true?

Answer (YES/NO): NO